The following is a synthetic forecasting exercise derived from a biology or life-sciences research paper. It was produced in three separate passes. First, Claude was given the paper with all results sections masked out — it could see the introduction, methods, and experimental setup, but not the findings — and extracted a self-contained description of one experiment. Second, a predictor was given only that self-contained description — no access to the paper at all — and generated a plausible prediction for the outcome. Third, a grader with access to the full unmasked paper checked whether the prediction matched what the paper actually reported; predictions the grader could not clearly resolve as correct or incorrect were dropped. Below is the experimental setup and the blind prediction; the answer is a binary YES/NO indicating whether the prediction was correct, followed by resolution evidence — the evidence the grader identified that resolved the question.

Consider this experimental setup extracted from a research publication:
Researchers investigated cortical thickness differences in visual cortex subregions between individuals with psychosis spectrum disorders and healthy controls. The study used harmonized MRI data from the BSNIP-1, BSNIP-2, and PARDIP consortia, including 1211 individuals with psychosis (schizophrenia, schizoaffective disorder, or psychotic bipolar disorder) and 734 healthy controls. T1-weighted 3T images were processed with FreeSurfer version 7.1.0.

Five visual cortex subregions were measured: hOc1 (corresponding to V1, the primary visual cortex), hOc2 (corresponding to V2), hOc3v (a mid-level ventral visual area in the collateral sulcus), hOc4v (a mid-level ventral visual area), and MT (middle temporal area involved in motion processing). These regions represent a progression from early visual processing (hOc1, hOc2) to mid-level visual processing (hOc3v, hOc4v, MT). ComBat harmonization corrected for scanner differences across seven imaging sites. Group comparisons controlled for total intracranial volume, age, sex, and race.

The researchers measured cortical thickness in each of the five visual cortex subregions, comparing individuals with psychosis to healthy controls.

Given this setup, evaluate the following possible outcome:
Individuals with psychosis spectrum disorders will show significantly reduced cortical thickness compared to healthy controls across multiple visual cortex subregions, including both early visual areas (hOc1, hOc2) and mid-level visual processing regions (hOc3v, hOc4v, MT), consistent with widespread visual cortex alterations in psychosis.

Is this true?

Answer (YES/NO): YES